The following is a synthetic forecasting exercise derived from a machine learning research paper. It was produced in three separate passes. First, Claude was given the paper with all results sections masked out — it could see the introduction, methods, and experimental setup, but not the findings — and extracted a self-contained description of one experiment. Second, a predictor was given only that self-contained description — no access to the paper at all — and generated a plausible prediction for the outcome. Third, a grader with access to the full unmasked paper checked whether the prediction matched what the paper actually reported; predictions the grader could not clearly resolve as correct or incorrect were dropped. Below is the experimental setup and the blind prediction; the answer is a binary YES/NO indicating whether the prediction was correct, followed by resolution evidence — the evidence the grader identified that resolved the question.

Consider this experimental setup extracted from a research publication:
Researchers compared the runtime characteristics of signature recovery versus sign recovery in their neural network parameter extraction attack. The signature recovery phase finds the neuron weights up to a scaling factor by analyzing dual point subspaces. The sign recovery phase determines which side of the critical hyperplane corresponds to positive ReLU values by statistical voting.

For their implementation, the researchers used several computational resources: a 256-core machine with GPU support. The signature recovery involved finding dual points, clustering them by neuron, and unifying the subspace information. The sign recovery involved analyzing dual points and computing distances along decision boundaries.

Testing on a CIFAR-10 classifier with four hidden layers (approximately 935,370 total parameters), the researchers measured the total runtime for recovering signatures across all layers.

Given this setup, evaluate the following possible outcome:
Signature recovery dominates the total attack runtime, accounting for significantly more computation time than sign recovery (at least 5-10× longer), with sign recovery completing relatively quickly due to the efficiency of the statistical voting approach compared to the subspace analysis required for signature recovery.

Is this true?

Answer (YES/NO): NO